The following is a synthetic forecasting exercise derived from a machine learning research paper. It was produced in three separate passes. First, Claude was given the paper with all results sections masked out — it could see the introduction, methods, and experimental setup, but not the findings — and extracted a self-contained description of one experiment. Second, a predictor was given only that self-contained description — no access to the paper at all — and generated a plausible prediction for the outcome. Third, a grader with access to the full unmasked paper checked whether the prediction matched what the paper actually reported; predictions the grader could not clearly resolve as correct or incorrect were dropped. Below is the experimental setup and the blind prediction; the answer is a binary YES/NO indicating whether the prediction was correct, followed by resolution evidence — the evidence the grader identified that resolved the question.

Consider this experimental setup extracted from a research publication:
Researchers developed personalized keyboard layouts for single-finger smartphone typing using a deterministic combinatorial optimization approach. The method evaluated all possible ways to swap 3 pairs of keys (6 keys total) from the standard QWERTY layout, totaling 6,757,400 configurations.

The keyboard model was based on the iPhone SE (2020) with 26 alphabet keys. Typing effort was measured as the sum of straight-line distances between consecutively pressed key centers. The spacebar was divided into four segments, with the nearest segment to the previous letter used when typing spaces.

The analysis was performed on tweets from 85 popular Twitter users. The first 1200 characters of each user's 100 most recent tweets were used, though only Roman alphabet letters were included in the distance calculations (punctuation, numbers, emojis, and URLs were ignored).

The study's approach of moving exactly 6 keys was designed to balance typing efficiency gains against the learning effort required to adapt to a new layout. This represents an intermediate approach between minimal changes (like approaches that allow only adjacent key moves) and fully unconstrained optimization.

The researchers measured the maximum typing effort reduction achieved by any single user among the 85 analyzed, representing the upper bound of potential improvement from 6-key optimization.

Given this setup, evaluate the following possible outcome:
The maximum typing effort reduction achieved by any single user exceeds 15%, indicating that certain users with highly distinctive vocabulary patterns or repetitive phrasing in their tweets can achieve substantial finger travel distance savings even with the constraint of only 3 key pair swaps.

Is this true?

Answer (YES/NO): YES